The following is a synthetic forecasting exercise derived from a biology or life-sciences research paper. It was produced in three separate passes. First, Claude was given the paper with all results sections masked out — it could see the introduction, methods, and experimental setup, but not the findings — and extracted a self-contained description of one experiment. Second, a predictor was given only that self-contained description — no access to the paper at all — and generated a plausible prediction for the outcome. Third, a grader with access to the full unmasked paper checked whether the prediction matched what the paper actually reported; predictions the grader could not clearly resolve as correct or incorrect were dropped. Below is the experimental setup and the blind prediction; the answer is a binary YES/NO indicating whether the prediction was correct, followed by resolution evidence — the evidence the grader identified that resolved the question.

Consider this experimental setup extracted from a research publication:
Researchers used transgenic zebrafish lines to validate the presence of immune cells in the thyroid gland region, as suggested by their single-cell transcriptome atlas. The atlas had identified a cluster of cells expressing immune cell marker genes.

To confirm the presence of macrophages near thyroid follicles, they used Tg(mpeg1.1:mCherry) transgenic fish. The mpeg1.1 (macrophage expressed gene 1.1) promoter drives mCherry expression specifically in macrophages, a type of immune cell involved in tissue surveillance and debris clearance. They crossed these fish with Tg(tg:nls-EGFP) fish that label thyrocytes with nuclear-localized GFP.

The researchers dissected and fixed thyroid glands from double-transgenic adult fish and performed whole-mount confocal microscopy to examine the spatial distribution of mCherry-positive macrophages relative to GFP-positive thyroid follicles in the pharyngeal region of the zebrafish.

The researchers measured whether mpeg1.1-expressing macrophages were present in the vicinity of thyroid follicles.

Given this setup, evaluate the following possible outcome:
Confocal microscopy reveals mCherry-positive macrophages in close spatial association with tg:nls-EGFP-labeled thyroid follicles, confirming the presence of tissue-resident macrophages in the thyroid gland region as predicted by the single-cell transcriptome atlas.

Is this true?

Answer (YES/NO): YES